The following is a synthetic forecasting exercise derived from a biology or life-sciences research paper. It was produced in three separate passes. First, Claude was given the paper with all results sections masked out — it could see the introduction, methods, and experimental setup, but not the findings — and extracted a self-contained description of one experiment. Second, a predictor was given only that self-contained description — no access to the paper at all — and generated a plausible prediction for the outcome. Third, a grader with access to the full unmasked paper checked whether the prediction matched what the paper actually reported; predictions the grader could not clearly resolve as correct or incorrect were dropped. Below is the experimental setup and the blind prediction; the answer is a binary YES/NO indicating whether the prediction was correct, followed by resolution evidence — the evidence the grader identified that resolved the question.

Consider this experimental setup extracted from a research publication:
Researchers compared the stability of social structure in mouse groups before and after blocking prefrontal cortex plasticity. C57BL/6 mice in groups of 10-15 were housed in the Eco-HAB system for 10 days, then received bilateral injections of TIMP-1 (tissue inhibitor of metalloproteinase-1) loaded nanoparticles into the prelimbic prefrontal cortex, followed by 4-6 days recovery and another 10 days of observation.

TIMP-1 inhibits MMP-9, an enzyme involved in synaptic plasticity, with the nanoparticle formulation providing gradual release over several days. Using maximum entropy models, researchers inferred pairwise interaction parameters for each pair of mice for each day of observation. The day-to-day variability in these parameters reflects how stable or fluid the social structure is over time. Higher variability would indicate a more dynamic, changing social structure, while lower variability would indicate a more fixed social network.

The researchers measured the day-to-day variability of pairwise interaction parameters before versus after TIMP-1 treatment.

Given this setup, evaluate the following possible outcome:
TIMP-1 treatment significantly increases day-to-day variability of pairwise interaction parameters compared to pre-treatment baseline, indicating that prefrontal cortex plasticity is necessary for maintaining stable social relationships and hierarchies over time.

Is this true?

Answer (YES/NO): YES